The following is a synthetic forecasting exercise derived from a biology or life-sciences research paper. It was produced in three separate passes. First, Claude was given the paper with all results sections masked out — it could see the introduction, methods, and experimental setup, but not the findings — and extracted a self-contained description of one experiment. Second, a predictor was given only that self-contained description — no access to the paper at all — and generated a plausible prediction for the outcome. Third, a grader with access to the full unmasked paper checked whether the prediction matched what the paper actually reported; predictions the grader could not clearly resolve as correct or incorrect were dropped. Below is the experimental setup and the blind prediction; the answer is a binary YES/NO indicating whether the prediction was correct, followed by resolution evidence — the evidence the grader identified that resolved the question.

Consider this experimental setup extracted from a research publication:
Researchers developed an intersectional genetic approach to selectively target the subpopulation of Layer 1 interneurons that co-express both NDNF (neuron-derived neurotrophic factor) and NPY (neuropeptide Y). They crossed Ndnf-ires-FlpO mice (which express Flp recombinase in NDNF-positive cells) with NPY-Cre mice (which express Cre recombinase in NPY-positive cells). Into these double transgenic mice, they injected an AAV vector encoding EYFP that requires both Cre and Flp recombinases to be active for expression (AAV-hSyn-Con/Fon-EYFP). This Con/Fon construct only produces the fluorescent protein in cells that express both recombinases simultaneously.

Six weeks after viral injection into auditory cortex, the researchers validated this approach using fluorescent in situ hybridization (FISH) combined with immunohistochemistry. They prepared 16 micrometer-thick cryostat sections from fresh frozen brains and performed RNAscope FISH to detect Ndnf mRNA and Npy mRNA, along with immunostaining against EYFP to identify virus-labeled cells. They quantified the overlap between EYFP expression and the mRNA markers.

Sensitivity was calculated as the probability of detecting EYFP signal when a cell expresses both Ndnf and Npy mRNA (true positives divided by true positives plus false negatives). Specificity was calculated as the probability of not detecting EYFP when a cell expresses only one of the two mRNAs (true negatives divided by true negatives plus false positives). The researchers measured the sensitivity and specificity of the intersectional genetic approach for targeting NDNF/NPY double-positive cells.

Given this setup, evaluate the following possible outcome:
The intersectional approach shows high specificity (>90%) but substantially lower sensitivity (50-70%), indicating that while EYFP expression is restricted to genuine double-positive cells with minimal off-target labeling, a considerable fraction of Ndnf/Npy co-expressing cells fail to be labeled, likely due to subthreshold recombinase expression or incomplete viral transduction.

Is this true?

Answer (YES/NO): NO